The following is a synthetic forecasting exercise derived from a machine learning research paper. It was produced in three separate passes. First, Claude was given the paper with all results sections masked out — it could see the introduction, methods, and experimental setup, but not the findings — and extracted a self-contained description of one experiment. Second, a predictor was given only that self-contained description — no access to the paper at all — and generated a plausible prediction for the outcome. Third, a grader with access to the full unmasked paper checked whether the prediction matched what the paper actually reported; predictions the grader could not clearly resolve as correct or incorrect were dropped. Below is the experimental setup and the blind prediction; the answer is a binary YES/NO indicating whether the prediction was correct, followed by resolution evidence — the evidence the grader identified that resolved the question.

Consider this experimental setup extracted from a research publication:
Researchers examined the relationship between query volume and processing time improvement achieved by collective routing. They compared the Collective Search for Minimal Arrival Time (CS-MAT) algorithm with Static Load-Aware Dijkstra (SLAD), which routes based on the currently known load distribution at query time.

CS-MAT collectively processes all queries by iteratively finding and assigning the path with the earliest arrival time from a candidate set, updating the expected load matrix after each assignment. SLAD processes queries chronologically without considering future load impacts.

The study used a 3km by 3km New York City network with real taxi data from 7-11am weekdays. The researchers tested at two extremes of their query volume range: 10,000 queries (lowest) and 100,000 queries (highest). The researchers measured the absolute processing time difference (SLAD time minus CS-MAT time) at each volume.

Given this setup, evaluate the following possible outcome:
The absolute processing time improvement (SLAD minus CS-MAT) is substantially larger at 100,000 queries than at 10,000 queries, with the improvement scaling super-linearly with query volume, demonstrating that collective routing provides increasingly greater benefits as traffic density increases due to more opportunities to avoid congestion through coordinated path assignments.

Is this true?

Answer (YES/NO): YES